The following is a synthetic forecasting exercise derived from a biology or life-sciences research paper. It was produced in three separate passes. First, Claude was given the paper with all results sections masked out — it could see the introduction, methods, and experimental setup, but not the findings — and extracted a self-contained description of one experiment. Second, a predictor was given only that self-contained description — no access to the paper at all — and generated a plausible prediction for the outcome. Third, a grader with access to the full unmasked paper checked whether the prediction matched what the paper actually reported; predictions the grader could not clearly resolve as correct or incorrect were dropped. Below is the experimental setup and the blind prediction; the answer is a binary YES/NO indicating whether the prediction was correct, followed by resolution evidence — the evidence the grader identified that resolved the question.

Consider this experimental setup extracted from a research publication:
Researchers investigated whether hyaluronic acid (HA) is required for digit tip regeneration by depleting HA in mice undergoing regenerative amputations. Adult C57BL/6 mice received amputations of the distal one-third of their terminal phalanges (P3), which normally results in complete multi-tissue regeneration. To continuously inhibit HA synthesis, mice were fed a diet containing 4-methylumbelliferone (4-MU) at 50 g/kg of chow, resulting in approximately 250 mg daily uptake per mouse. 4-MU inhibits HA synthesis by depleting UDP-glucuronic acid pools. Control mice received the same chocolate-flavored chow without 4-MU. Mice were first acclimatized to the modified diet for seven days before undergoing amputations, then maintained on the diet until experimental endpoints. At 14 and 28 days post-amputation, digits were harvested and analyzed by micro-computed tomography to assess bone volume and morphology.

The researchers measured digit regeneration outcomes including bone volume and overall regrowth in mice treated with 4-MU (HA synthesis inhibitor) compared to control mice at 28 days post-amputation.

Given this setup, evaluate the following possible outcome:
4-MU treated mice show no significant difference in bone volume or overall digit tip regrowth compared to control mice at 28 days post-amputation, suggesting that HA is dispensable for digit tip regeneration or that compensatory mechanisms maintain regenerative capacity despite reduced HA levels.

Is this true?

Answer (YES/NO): NO